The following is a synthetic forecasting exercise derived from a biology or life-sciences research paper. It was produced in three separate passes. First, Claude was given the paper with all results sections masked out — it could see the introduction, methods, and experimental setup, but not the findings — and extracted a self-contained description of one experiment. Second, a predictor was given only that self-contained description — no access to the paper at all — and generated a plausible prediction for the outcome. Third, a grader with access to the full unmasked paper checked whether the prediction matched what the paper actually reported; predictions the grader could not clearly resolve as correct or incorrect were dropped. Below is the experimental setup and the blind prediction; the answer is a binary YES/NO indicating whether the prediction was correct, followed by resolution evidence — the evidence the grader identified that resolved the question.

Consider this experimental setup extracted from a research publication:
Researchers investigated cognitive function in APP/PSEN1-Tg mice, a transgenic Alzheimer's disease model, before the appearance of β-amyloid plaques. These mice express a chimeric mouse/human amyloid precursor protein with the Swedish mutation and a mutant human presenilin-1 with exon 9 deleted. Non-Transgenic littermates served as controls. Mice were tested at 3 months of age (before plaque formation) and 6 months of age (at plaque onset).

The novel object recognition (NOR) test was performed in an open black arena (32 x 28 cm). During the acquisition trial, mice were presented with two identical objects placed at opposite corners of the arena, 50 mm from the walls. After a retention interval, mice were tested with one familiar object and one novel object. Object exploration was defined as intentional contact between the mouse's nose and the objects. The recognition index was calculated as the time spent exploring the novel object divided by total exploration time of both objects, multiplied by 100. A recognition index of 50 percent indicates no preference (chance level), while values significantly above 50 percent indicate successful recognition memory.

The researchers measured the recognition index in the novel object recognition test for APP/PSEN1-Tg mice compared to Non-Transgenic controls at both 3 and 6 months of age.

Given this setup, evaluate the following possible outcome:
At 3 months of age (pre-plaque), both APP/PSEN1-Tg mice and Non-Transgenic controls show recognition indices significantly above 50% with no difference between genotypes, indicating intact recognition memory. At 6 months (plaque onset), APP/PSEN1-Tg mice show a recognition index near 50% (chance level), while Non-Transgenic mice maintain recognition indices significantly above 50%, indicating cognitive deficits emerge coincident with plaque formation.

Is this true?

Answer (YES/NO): NO